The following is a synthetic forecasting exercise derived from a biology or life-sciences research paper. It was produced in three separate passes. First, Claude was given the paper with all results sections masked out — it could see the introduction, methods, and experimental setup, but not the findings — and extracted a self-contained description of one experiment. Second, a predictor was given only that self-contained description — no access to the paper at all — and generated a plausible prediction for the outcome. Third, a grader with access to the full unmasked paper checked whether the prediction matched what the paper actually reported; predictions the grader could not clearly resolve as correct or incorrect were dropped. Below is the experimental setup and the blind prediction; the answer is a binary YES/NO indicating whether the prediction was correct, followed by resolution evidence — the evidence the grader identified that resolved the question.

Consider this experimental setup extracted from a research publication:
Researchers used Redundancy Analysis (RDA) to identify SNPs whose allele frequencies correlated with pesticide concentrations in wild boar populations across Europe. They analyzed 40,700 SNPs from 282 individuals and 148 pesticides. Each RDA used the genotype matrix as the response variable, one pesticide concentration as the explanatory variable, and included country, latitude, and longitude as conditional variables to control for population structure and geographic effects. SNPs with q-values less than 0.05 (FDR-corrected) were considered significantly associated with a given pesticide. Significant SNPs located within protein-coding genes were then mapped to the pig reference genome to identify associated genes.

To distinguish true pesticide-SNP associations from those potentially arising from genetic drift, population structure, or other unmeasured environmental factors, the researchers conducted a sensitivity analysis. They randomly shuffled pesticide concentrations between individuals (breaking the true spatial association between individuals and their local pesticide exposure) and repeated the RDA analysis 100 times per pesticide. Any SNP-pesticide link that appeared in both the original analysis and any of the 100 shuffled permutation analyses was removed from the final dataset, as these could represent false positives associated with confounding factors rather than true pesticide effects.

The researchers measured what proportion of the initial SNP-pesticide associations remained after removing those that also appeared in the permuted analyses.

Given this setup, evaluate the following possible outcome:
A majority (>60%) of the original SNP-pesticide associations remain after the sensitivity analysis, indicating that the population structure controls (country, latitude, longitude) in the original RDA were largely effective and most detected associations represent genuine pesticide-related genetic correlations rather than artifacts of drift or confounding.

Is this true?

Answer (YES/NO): YES